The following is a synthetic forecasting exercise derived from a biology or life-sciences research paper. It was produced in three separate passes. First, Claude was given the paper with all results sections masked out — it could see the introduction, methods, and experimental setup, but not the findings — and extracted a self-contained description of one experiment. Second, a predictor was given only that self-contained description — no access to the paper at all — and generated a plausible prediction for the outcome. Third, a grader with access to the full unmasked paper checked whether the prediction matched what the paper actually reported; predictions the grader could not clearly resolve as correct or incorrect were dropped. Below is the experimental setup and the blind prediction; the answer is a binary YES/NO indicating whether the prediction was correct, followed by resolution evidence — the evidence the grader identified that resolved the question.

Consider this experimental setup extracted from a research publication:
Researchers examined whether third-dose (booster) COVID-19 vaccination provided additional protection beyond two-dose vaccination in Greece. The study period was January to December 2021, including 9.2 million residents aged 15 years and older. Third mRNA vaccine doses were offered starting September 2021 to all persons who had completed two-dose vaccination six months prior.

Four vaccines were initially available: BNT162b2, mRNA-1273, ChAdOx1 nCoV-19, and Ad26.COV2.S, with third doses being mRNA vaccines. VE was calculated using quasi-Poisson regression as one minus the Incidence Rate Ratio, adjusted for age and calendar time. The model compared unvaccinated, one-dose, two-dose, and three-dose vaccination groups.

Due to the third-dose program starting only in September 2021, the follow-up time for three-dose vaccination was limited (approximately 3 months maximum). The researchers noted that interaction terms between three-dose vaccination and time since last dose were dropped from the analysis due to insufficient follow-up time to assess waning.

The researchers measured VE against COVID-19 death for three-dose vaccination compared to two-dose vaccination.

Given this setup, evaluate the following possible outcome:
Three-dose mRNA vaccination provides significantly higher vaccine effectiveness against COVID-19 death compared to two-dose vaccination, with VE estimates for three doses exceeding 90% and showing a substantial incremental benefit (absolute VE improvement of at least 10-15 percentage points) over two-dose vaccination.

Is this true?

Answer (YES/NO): NO